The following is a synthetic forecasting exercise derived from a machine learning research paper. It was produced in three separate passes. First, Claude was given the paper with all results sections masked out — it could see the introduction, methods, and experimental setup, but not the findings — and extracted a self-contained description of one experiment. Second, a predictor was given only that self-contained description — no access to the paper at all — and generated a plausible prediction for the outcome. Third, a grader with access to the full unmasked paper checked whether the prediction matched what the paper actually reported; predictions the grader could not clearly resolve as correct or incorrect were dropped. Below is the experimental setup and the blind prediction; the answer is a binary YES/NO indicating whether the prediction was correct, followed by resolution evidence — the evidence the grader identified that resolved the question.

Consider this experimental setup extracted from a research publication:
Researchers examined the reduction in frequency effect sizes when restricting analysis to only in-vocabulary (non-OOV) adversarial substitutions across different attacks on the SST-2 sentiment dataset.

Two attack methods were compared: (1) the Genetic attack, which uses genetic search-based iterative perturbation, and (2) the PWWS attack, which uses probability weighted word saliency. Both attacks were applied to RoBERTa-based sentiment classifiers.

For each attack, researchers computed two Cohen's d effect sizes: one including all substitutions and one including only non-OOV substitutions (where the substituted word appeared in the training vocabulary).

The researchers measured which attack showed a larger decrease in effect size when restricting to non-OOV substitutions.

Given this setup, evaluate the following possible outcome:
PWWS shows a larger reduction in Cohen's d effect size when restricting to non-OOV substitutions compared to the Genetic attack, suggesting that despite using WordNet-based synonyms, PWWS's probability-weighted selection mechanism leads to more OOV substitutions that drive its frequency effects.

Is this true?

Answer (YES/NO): NO